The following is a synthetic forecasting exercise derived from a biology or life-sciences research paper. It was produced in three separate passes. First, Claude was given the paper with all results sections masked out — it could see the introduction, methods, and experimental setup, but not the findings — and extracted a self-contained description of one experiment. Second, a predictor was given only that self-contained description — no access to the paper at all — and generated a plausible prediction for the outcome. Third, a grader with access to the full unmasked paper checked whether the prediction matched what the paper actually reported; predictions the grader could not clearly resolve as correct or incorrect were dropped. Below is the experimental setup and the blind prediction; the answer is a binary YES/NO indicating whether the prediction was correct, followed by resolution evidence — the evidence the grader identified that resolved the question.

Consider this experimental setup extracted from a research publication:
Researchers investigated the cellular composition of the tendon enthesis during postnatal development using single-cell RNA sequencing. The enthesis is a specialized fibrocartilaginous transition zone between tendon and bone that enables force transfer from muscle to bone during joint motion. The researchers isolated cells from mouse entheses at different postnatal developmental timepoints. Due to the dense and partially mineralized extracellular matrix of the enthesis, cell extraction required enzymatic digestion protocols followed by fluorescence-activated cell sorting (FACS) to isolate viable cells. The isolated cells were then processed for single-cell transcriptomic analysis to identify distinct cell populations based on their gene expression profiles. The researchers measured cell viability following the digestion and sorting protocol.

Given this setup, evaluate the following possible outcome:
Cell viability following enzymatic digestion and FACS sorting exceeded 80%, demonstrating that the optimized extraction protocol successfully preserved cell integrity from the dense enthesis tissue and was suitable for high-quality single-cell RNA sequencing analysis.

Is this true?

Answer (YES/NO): NO